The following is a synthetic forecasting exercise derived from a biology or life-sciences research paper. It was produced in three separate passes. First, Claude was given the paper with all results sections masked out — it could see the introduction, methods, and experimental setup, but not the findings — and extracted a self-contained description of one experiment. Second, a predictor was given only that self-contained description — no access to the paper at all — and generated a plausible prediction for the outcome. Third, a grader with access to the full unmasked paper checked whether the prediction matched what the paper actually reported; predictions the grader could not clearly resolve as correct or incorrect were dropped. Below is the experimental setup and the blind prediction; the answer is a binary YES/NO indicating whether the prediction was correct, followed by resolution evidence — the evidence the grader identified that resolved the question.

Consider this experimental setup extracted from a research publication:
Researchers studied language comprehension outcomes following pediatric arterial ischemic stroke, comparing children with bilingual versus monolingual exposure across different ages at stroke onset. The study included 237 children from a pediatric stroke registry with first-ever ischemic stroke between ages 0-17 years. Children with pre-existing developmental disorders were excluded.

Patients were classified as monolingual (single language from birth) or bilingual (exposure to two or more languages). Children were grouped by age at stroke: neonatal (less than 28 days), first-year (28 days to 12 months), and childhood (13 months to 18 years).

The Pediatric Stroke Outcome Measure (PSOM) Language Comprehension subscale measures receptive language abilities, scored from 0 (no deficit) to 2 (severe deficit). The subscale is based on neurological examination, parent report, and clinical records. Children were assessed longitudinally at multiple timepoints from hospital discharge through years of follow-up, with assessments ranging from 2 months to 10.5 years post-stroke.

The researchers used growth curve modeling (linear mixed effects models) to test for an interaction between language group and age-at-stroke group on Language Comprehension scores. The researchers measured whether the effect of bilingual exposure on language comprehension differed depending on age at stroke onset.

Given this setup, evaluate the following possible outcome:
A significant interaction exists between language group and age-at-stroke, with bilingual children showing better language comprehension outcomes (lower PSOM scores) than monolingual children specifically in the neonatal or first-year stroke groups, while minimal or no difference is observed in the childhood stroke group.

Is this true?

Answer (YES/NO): NO